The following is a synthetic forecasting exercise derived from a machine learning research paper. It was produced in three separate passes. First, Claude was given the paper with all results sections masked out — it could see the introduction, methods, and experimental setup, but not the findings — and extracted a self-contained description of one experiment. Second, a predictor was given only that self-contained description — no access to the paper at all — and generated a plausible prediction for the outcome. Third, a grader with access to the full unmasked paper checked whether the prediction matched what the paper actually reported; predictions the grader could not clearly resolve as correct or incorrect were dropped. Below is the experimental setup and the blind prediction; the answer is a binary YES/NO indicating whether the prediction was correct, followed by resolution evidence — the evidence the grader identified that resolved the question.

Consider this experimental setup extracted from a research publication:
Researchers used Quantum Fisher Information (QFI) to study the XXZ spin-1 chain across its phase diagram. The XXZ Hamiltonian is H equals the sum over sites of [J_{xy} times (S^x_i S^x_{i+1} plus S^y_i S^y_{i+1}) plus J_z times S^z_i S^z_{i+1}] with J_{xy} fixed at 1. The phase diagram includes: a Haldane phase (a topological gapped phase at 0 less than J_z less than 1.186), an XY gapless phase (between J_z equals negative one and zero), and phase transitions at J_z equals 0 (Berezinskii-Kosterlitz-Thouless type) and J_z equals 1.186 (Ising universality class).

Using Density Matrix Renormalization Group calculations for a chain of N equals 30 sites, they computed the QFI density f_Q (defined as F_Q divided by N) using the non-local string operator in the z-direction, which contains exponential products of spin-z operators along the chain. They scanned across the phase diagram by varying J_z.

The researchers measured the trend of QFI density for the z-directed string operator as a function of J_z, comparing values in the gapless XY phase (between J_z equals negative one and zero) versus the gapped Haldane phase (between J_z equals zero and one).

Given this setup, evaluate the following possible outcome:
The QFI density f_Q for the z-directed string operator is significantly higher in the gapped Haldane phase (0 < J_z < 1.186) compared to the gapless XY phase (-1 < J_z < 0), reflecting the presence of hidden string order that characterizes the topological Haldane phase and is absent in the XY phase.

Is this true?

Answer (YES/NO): YES